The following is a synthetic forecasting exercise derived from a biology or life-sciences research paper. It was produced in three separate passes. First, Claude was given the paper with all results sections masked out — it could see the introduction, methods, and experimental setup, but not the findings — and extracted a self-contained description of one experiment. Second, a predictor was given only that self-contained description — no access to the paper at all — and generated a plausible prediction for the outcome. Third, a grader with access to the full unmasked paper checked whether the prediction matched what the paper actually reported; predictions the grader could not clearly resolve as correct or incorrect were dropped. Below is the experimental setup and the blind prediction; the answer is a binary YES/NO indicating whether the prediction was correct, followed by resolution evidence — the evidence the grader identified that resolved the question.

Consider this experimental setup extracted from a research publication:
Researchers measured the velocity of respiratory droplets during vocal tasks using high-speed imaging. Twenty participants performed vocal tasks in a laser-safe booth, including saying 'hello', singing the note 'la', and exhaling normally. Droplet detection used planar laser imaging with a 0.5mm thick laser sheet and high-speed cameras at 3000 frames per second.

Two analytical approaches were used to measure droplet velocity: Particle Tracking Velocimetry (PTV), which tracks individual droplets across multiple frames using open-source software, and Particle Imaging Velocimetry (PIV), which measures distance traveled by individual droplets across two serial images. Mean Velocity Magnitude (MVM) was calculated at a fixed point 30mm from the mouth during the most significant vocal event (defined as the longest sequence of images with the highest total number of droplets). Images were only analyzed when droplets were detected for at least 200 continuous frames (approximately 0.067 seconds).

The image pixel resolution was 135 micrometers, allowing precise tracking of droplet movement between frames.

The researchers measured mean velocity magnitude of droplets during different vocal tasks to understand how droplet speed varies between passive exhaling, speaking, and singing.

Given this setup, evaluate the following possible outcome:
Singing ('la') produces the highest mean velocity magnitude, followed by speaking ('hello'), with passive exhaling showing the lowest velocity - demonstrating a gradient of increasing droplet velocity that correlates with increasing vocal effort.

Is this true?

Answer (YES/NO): NO